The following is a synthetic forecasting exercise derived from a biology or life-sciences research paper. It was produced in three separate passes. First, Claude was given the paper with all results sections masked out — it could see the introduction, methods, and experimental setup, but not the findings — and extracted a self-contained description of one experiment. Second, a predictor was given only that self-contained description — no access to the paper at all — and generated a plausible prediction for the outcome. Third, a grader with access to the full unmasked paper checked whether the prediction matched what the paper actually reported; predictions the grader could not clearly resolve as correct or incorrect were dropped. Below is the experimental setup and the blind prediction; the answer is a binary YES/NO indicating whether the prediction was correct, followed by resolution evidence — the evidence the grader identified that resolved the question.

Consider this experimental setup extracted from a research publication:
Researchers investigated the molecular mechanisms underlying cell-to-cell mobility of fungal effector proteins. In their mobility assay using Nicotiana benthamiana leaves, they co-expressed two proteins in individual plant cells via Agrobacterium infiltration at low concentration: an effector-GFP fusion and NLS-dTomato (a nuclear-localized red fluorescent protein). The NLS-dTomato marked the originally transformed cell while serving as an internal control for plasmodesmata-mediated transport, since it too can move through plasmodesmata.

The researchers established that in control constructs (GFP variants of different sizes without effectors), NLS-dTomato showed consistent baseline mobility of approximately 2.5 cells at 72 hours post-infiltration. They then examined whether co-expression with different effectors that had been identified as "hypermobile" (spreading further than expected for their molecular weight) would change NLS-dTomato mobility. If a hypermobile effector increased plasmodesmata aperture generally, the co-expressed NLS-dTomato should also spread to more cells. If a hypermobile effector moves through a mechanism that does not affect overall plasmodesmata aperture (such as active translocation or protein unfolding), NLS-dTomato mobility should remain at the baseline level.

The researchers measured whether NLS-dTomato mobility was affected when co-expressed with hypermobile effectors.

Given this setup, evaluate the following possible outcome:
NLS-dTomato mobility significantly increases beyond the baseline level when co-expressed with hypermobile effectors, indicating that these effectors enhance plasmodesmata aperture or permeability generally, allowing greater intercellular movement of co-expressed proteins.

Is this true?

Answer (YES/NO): NO